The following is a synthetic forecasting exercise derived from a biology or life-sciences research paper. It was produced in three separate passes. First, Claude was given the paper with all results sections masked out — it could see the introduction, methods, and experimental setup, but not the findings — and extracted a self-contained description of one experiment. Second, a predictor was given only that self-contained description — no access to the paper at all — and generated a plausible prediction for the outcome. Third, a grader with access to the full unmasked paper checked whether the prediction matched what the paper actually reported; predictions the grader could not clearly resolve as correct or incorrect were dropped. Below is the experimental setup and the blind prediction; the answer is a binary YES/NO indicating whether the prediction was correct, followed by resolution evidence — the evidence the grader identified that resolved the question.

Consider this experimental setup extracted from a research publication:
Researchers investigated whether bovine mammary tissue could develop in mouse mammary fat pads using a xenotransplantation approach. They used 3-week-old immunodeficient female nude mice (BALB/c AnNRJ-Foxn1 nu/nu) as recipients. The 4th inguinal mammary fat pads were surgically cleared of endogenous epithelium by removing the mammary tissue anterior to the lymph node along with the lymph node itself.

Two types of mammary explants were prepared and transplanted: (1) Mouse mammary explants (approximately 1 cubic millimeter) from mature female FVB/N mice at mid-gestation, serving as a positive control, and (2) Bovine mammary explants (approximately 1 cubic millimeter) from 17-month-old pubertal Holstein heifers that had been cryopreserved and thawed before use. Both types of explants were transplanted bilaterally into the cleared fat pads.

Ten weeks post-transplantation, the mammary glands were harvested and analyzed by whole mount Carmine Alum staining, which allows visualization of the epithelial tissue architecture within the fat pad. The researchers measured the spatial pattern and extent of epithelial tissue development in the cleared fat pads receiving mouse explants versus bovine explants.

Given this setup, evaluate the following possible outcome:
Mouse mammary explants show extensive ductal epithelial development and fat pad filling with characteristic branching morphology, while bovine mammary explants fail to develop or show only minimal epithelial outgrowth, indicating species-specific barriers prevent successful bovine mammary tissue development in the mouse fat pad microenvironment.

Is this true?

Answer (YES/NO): NO